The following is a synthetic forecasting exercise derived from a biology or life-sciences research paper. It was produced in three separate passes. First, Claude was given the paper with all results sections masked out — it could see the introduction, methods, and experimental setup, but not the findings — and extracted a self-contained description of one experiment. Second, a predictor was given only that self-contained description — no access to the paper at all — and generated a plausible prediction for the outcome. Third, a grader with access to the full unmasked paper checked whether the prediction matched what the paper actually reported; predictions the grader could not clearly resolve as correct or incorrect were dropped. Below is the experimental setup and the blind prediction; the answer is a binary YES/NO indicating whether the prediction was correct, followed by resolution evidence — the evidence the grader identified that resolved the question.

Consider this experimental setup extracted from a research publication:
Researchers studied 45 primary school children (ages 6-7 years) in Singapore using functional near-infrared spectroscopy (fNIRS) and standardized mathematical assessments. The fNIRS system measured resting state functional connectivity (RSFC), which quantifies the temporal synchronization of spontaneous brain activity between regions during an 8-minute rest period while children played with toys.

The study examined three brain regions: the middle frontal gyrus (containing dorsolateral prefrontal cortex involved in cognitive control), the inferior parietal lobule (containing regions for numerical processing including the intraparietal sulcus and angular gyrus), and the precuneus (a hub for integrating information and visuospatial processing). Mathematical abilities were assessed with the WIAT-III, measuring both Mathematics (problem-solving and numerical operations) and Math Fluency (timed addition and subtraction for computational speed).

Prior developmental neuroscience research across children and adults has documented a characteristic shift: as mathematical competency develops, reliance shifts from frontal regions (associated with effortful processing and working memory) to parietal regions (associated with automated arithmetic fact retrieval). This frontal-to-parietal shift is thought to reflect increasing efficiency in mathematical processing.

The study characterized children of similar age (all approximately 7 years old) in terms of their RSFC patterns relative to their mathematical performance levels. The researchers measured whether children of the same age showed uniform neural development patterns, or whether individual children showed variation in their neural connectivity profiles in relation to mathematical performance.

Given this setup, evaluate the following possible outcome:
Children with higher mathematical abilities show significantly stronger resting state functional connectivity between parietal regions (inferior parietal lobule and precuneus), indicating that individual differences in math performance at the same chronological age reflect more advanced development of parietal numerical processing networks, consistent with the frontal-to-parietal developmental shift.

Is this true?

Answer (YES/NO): YES